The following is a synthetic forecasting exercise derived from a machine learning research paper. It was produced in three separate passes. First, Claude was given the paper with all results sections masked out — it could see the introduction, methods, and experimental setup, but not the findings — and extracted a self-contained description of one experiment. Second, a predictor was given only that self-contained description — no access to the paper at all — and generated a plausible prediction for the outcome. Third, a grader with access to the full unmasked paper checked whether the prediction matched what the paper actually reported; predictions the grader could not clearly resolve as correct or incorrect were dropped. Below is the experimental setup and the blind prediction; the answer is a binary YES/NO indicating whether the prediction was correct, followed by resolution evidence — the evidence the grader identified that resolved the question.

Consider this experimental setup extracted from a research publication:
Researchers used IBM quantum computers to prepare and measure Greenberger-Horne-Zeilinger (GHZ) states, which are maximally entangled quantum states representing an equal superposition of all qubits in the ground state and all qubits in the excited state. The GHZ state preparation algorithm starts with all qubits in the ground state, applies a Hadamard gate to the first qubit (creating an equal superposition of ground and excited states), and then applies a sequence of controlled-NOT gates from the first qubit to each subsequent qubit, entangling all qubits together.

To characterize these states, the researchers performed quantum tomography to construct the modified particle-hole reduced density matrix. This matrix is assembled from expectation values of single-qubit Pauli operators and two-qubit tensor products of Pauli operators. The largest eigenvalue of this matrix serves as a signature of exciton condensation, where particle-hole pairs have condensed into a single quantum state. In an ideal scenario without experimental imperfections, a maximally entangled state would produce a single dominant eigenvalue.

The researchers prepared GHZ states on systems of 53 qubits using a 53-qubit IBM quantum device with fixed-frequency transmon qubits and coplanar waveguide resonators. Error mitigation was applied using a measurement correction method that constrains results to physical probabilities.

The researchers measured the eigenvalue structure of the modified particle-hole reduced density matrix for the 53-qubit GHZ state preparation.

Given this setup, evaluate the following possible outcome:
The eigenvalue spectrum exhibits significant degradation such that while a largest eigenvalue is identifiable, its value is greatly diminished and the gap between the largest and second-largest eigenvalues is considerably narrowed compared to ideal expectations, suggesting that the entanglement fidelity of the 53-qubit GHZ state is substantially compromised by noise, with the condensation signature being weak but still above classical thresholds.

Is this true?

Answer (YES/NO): YES